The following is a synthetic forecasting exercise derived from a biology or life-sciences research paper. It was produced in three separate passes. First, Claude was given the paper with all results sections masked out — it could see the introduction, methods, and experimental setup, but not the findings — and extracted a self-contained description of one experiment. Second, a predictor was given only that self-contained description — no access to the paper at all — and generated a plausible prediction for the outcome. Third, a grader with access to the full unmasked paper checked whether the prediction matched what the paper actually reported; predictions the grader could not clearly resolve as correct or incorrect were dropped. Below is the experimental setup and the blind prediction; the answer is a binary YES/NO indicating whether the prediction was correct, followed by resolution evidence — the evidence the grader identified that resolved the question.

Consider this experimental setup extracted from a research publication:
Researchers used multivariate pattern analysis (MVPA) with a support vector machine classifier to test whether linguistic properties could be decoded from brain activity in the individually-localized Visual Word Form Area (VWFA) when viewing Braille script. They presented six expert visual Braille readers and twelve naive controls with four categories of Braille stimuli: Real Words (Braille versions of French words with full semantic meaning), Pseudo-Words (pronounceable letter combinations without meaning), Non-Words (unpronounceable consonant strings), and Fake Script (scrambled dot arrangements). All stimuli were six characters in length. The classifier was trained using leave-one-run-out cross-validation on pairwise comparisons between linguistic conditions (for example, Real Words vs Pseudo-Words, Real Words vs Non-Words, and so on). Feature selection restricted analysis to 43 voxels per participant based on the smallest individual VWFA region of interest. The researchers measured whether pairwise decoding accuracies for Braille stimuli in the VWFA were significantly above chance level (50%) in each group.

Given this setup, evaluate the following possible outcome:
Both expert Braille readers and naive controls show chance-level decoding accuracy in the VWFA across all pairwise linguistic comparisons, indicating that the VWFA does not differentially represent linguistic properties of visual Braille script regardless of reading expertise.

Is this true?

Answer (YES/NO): NO